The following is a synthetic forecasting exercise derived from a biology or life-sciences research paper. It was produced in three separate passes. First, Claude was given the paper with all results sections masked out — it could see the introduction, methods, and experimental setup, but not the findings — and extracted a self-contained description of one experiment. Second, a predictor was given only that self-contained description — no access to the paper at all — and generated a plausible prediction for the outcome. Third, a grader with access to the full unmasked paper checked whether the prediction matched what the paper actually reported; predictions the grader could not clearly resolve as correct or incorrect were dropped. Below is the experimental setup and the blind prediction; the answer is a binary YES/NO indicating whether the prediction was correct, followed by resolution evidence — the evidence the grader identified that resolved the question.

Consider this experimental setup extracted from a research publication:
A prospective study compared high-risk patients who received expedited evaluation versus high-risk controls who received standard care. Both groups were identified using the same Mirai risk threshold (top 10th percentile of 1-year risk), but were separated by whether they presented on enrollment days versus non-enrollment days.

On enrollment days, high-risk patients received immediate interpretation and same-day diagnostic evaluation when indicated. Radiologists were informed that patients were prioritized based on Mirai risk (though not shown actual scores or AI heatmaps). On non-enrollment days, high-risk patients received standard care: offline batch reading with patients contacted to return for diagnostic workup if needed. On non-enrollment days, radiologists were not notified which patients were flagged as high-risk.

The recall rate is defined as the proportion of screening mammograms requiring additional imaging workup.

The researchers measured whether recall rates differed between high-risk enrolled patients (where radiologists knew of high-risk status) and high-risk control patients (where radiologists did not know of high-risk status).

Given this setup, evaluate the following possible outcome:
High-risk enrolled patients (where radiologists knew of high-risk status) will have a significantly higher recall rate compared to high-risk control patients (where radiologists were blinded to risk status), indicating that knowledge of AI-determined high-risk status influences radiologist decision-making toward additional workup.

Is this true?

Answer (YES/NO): YES